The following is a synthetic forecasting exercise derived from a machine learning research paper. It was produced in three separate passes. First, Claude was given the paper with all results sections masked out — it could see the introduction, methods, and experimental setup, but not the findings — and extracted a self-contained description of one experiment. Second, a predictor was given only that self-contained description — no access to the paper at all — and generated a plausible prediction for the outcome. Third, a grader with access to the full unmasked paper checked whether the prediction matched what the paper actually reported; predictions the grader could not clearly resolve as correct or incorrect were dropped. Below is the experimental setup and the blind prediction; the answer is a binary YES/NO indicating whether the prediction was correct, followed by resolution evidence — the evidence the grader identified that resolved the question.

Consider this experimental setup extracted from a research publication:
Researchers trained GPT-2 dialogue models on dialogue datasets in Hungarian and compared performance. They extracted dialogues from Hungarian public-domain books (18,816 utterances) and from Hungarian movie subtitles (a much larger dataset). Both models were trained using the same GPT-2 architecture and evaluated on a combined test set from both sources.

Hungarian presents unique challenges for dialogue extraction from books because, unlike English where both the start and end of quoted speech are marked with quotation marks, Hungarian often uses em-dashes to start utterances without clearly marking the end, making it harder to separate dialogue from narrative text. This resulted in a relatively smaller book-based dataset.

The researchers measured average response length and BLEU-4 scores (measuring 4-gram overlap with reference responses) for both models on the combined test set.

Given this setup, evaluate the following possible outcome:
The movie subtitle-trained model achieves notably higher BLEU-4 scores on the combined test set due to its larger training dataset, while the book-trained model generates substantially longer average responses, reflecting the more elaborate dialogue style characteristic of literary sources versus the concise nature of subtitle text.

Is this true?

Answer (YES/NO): NO